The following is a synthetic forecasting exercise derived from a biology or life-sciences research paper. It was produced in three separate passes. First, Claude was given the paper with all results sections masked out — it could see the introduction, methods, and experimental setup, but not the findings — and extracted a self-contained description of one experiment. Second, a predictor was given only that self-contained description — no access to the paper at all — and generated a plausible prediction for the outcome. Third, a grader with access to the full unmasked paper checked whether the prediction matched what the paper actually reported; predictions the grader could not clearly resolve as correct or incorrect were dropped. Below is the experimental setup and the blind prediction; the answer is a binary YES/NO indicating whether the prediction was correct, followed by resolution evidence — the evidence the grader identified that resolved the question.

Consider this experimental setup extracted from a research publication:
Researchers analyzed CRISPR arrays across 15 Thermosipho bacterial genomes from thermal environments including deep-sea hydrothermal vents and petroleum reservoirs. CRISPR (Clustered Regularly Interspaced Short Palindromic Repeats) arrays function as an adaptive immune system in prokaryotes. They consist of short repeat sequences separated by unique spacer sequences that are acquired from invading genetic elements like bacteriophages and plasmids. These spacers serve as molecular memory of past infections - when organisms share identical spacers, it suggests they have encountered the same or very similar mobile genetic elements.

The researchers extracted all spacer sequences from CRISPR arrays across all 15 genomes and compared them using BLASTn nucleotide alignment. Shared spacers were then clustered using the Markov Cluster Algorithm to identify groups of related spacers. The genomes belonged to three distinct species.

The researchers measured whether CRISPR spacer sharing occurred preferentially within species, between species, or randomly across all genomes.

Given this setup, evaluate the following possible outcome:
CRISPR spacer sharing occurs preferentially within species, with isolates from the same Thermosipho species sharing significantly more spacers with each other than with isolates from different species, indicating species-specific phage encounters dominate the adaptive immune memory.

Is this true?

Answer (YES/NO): YES